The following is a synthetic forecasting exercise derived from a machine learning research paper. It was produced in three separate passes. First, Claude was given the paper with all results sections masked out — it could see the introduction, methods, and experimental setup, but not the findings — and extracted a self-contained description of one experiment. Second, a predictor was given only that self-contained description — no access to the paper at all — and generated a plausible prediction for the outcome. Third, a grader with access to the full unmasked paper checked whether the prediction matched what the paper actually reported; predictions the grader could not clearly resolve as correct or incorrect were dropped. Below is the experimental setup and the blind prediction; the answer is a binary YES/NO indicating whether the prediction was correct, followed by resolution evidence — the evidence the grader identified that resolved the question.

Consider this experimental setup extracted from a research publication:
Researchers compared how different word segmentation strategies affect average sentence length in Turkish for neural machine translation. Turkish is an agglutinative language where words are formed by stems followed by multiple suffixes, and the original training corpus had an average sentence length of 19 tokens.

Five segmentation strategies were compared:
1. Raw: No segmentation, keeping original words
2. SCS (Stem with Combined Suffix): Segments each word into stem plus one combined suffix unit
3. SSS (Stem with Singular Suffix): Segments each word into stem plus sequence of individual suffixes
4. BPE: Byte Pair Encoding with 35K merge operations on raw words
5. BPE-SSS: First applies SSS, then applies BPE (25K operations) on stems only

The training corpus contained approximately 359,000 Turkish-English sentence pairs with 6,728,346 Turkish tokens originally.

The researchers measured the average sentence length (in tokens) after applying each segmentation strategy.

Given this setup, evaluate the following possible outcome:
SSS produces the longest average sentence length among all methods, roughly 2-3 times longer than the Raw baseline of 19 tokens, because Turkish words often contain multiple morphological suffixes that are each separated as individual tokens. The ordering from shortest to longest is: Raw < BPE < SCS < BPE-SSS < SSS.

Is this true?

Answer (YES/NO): NO